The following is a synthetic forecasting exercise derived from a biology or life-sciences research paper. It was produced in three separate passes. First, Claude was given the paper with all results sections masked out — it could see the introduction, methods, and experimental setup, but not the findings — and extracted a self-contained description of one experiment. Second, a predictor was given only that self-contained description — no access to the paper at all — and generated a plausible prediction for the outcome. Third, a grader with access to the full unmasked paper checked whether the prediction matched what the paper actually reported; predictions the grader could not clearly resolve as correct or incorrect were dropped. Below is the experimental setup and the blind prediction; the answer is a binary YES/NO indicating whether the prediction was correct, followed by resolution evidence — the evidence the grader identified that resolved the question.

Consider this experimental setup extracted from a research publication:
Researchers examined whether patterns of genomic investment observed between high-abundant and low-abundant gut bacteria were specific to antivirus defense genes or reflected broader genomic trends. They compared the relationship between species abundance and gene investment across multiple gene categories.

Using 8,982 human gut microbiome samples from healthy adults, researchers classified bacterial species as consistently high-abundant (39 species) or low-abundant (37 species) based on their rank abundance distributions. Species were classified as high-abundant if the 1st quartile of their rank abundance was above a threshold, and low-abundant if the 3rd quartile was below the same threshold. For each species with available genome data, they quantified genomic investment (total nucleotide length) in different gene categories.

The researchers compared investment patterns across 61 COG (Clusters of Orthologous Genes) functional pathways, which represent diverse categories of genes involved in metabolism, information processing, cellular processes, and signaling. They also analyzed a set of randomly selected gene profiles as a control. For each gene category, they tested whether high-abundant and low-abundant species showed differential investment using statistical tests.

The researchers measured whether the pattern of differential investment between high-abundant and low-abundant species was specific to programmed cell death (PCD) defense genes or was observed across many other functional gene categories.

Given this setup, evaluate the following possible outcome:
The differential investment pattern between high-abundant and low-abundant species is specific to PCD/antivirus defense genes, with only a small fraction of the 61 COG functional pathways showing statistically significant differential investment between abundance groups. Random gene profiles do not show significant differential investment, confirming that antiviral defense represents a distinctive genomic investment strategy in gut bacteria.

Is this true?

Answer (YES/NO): NO